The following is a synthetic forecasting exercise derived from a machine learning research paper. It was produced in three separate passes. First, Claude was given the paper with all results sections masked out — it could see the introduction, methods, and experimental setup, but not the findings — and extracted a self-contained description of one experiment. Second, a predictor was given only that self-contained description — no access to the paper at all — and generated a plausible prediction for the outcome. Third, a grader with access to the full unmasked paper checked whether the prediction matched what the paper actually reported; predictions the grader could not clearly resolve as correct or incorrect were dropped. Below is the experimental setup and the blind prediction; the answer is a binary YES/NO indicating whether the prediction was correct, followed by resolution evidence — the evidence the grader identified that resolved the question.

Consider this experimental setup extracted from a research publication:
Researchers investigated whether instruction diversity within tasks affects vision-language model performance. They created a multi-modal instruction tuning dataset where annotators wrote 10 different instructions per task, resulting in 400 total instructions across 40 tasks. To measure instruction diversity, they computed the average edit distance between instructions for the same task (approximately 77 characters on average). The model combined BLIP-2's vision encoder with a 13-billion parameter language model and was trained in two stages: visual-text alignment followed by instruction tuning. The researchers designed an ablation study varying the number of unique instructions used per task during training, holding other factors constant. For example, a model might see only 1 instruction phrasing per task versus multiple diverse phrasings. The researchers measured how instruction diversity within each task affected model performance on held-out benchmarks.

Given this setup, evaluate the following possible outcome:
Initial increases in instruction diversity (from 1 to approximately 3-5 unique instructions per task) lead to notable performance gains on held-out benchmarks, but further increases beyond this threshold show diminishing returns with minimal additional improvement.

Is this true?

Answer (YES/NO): YES